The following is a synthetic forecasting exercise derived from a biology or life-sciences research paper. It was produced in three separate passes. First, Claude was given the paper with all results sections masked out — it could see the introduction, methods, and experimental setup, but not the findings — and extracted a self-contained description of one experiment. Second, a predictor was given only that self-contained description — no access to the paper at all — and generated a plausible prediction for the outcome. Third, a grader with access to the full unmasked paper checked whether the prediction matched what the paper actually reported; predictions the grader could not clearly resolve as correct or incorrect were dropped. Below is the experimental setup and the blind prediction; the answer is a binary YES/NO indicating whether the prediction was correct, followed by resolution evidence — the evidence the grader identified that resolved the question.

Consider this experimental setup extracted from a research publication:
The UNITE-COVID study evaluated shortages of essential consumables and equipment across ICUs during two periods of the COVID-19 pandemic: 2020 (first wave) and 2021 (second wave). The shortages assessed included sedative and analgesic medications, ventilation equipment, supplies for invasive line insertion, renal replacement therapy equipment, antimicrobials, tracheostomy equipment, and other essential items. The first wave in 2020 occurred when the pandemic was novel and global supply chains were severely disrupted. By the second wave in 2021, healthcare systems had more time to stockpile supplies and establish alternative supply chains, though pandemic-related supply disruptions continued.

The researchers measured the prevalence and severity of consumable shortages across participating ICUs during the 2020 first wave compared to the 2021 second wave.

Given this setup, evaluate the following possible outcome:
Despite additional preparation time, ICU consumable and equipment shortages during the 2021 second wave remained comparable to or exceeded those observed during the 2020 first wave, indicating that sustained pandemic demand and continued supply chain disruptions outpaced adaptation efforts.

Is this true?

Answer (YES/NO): NO